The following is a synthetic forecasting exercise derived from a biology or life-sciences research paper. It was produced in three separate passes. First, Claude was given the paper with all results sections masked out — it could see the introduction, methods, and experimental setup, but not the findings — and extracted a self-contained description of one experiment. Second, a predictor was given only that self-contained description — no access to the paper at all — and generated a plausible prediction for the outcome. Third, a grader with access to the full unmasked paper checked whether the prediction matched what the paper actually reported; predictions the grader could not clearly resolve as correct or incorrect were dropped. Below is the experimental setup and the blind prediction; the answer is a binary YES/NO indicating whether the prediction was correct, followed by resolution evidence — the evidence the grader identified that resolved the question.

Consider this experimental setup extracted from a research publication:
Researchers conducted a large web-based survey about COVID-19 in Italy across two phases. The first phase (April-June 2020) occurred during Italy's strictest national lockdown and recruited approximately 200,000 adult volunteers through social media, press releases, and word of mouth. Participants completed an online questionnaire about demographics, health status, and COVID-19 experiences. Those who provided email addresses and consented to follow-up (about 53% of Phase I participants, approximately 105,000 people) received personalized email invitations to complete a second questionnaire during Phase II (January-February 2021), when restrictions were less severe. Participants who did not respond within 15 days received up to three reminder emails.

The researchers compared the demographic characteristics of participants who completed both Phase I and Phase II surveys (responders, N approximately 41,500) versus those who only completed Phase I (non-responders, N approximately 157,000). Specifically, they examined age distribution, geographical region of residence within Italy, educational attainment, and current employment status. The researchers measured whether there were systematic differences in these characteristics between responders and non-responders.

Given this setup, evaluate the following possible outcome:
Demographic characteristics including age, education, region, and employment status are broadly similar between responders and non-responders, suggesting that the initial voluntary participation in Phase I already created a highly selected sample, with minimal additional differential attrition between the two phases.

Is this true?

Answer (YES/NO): NO